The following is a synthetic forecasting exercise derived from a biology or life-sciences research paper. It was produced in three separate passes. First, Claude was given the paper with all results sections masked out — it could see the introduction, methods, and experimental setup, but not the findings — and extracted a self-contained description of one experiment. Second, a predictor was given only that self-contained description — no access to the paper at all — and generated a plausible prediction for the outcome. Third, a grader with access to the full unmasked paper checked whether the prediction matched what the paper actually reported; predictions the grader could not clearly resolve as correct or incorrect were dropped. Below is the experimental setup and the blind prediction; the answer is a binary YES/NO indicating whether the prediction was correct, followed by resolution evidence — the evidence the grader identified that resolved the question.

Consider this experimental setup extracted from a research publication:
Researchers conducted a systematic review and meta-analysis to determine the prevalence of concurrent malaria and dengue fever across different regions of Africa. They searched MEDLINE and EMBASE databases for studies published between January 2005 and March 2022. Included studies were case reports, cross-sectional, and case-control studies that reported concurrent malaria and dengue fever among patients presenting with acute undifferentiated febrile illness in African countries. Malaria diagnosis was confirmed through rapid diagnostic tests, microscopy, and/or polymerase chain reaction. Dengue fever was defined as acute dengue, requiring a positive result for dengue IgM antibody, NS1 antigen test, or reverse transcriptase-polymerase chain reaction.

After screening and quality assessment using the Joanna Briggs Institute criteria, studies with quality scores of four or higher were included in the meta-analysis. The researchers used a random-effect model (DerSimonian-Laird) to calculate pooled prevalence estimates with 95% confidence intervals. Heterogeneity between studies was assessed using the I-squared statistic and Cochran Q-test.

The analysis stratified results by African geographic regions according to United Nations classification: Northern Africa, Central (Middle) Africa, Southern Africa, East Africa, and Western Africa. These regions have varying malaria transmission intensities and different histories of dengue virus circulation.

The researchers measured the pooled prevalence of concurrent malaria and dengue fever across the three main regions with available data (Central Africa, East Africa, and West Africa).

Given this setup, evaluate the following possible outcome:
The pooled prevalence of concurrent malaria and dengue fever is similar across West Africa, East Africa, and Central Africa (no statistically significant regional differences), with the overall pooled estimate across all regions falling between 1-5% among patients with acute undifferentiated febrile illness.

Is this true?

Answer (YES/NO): NO